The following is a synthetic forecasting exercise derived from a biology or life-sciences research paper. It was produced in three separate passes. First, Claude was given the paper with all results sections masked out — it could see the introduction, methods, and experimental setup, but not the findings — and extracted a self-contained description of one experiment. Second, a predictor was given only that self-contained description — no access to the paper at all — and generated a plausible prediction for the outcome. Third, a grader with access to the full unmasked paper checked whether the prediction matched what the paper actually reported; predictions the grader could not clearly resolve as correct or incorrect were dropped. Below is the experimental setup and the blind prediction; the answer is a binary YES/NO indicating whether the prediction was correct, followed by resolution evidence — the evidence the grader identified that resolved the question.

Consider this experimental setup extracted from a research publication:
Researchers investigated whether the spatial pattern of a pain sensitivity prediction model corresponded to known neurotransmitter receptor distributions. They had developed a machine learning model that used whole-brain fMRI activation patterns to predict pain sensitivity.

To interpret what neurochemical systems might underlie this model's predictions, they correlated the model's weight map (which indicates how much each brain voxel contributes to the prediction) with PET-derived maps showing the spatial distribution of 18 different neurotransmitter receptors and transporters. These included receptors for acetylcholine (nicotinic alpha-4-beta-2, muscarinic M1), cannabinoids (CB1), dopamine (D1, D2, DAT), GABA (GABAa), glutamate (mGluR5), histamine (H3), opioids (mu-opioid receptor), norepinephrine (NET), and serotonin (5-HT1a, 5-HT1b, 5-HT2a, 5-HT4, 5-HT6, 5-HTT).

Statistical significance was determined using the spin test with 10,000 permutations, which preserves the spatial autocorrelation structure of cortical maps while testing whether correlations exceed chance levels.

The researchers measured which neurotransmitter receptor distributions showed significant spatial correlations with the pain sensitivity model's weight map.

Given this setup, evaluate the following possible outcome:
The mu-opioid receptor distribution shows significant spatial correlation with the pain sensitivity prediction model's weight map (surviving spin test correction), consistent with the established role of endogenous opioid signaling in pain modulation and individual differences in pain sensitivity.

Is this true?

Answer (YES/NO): YES